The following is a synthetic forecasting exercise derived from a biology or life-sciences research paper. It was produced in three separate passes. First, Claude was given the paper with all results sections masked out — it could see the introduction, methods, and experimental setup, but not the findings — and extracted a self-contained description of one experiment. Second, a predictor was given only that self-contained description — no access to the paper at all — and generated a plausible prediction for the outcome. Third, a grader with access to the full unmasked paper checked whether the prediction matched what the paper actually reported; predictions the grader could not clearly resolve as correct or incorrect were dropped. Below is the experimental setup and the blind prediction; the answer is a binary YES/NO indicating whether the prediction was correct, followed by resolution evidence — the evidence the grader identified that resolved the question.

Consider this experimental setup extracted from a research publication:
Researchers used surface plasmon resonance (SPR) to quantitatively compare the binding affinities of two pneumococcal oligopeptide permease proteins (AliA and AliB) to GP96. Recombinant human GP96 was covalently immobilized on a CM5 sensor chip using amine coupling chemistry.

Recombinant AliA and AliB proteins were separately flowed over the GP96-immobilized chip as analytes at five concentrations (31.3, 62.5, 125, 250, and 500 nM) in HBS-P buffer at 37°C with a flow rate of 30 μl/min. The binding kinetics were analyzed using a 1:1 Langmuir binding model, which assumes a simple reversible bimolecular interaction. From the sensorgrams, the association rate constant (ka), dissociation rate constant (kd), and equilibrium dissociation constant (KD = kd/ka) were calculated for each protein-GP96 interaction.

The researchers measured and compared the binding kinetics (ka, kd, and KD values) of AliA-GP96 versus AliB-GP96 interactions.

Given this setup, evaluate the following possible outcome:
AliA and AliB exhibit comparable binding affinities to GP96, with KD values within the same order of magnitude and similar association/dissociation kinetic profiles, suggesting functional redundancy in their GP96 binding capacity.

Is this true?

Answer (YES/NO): YES